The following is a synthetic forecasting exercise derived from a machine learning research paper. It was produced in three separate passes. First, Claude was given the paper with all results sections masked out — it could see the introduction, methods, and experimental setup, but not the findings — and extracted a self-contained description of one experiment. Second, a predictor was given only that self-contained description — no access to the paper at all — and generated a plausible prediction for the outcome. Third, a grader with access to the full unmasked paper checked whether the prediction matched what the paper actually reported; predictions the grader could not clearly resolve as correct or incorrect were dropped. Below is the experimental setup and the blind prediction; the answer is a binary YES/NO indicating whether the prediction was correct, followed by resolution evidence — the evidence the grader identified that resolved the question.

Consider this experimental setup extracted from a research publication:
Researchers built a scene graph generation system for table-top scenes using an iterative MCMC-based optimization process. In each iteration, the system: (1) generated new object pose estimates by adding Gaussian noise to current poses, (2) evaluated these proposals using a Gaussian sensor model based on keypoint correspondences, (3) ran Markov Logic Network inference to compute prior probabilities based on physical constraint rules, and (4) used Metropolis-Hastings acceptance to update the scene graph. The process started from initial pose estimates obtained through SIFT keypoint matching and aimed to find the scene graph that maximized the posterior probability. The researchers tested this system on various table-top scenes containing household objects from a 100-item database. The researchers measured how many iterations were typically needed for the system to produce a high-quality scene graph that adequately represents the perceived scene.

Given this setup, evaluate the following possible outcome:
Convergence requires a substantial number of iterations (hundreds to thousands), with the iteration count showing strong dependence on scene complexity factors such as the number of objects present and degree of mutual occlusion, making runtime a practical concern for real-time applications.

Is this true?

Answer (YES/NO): NO